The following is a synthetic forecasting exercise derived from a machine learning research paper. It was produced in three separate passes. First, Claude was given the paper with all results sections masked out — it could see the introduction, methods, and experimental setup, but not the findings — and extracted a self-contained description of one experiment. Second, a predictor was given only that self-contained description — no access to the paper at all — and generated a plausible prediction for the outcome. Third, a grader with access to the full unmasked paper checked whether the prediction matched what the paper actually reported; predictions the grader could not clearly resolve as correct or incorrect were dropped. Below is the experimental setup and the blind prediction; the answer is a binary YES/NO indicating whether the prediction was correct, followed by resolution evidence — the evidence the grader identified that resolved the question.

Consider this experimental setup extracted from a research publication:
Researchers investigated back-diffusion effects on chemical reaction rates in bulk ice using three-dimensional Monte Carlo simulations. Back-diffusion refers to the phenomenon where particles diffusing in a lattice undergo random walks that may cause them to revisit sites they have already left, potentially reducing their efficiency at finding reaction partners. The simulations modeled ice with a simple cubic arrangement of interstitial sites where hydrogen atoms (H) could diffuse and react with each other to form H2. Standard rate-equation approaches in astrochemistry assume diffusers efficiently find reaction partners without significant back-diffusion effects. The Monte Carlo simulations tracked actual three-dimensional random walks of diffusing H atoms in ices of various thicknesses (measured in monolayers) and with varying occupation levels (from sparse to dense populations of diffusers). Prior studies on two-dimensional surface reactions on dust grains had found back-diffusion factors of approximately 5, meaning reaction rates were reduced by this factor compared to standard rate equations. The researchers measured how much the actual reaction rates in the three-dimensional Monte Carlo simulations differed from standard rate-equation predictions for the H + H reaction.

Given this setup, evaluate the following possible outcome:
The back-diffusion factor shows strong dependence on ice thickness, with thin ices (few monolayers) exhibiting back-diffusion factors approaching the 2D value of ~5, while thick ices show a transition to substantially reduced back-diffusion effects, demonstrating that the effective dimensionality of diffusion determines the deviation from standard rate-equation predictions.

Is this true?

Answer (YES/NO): NO